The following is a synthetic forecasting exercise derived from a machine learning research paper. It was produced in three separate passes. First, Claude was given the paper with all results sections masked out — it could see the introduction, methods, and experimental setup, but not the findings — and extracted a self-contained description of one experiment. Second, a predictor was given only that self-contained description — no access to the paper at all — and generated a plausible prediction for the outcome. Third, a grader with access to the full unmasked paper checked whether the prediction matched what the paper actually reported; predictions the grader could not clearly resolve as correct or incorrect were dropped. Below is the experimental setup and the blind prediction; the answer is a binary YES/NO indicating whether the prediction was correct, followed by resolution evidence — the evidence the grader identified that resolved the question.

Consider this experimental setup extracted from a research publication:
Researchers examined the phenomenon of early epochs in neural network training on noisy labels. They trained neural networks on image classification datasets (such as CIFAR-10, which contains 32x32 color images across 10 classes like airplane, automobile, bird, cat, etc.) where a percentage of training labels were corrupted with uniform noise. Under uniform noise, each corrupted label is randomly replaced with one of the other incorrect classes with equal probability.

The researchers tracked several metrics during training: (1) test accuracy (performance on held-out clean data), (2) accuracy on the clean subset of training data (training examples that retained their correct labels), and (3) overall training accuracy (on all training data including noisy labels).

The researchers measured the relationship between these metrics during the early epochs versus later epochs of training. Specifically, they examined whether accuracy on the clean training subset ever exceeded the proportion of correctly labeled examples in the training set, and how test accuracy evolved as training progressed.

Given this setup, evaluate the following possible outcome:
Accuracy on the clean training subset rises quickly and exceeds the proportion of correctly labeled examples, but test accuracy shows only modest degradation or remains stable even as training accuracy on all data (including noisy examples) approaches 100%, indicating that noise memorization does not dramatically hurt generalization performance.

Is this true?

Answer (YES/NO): NO